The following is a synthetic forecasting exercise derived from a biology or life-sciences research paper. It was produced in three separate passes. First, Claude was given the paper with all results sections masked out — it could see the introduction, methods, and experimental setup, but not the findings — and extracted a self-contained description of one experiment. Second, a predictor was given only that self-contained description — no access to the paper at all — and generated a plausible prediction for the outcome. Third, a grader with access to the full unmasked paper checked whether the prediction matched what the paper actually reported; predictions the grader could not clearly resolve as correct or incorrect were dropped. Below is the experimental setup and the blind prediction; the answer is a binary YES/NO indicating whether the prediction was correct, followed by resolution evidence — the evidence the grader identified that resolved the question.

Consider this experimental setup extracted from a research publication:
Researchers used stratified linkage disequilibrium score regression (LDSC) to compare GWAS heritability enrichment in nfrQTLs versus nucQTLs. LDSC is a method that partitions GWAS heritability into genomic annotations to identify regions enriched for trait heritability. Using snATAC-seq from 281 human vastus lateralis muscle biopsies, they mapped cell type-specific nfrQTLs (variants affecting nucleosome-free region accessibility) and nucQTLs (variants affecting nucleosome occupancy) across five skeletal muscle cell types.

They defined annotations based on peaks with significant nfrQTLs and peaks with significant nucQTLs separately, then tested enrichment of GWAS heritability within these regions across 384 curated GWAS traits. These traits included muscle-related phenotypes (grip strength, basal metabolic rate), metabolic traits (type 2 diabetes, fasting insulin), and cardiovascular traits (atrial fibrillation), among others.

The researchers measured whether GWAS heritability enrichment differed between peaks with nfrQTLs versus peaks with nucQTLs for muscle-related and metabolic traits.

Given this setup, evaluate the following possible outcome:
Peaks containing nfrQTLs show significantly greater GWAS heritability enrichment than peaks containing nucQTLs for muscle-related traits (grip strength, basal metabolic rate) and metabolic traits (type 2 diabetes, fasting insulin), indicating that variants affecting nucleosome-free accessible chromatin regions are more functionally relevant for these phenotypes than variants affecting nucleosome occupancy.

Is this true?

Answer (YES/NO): YES